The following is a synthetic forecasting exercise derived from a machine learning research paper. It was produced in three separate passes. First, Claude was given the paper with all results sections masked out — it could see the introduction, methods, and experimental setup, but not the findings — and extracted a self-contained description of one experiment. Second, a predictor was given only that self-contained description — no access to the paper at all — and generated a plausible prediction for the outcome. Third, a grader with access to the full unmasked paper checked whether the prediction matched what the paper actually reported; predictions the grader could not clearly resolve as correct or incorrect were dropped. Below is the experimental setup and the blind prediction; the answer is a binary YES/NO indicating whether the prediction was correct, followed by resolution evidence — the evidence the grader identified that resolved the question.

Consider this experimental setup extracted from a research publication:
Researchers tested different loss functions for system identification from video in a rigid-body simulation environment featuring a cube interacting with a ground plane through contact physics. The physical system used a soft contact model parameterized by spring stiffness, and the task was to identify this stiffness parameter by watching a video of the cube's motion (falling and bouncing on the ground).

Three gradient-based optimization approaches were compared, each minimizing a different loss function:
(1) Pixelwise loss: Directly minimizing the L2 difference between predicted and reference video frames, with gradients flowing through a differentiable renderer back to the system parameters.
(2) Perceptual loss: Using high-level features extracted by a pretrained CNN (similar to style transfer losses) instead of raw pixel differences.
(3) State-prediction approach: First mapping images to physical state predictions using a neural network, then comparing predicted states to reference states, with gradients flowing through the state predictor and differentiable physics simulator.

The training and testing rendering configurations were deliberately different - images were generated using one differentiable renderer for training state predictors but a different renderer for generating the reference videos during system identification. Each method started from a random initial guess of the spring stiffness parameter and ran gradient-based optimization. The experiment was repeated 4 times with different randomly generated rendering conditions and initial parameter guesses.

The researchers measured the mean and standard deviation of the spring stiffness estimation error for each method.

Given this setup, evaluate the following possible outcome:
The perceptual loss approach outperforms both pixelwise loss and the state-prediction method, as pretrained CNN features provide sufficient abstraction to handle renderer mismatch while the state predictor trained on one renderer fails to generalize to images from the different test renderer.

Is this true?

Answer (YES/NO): NO